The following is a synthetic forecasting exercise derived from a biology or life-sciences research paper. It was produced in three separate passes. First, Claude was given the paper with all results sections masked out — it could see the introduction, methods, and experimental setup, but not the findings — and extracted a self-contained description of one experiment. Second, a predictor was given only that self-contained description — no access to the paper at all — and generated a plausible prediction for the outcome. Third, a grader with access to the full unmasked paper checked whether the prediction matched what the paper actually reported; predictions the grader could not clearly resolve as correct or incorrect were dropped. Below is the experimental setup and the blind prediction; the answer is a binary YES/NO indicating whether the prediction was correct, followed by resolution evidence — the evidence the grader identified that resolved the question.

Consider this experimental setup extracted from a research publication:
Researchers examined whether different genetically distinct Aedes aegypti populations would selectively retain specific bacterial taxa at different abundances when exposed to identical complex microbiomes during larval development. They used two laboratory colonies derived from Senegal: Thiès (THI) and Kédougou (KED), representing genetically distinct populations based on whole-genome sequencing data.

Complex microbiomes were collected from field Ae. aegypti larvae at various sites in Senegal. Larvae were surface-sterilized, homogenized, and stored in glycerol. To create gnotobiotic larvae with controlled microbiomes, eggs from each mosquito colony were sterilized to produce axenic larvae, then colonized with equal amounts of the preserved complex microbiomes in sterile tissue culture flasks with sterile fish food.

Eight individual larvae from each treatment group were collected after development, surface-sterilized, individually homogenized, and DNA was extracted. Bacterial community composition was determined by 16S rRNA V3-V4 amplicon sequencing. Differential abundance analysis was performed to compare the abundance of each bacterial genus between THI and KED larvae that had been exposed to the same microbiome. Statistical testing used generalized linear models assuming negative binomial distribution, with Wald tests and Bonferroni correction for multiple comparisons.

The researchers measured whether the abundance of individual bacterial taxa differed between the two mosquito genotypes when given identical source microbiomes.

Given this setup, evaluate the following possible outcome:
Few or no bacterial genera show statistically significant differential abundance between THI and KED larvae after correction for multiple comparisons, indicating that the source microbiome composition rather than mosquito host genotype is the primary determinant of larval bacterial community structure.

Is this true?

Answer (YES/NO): NO